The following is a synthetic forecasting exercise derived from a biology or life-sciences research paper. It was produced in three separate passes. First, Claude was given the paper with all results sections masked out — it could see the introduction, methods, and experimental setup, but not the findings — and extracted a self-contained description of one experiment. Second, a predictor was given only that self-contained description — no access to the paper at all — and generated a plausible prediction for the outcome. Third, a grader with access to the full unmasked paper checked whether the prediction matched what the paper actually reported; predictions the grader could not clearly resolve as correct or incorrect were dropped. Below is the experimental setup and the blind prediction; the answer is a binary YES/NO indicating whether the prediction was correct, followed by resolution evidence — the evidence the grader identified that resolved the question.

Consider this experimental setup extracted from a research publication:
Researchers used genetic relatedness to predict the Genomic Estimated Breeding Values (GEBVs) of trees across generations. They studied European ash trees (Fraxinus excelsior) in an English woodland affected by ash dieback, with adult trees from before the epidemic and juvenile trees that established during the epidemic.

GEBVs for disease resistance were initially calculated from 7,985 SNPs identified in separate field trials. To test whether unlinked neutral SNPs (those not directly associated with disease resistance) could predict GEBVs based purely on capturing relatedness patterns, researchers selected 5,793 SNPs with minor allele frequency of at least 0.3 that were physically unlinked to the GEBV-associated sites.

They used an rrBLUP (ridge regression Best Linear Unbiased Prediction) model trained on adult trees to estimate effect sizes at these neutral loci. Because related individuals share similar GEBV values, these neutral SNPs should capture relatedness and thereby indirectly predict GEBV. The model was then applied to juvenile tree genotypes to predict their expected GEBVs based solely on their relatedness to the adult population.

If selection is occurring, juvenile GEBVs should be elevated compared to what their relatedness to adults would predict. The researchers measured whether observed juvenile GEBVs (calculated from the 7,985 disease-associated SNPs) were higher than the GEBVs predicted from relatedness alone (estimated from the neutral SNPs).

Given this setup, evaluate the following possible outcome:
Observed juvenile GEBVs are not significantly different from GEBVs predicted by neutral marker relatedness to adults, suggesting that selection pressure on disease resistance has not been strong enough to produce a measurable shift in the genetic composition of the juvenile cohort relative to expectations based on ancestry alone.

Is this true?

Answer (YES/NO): NO